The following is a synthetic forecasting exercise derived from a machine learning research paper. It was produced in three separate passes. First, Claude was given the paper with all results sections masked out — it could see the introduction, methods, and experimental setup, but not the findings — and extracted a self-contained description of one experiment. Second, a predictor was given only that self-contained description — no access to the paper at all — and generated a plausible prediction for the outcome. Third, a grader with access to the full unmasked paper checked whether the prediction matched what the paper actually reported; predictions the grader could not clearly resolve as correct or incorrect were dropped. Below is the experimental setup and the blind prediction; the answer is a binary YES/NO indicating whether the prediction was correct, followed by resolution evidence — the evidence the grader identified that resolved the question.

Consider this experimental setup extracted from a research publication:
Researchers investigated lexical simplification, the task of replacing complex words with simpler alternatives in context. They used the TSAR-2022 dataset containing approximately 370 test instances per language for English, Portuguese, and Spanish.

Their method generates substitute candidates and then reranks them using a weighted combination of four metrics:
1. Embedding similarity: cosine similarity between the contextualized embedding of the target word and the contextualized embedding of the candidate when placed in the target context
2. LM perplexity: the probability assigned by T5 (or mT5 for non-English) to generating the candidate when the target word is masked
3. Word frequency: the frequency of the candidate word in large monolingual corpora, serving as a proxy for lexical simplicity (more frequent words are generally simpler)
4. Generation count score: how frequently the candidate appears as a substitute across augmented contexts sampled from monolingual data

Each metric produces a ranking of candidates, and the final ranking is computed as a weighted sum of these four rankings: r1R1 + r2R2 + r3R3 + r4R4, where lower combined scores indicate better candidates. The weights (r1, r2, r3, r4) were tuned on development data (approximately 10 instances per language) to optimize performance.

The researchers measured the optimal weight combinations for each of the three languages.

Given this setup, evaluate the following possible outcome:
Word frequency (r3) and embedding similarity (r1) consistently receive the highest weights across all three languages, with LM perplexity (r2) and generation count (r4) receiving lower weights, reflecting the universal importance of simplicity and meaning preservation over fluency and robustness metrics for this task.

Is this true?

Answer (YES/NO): NO